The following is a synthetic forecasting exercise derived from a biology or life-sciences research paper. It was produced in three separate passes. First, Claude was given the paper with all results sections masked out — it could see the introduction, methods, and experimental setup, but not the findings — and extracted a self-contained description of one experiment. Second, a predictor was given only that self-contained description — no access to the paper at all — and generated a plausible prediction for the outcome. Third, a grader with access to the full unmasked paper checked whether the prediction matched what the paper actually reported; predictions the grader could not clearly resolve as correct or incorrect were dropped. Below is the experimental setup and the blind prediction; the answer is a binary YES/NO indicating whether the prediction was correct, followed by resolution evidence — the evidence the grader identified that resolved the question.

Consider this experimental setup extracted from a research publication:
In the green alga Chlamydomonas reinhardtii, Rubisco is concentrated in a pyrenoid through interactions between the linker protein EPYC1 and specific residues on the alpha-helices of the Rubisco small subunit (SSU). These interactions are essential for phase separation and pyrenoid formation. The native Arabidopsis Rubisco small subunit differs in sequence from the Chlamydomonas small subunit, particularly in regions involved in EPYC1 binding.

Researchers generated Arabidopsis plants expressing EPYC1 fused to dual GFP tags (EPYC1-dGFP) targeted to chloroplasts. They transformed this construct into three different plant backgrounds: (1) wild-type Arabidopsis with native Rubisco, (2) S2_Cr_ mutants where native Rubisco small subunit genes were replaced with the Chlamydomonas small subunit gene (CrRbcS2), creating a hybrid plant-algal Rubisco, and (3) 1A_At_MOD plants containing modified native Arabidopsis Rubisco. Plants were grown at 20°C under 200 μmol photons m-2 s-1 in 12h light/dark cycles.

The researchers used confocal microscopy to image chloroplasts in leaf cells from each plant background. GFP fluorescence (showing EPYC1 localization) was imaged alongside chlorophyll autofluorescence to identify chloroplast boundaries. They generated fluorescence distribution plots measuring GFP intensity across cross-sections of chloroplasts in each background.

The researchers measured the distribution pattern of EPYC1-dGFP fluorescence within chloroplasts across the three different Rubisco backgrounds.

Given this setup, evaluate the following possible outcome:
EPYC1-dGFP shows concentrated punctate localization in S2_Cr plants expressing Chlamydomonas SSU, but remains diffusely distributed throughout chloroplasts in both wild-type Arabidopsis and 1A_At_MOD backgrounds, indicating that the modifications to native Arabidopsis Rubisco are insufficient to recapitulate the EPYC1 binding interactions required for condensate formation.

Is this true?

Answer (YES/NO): NO